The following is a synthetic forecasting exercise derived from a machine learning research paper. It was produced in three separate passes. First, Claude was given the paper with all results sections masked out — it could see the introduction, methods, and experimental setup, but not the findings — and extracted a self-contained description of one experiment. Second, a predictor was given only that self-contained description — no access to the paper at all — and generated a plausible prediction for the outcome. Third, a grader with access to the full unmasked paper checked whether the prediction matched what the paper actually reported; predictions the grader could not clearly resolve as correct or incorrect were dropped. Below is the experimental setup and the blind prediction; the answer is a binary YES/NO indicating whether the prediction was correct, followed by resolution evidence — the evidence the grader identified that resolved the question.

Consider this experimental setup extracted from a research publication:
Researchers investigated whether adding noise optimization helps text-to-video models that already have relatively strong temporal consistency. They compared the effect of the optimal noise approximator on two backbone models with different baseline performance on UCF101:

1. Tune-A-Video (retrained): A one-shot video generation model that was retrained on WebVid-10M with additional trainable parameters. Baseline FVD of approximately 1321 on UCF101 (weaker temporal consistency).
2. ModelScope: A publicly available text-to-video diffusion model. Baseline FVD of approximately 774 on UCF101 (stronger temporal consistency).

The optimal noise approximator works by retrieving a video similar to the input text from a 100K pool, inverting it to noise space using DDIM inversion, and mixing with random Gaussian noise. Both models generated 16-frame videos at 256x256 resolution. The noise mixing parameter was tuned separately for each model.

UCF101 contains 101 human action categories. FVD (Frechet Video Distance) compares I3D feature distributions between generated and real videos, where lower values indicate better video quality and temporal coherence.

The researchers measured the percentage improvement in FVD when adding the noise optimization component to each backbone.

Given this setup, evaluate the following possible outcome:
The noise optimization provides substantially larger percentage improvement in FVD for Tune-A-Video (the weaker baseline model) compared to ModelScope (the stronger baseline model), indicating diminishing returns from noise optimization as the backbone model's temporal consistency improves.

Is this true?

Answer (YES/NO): NO